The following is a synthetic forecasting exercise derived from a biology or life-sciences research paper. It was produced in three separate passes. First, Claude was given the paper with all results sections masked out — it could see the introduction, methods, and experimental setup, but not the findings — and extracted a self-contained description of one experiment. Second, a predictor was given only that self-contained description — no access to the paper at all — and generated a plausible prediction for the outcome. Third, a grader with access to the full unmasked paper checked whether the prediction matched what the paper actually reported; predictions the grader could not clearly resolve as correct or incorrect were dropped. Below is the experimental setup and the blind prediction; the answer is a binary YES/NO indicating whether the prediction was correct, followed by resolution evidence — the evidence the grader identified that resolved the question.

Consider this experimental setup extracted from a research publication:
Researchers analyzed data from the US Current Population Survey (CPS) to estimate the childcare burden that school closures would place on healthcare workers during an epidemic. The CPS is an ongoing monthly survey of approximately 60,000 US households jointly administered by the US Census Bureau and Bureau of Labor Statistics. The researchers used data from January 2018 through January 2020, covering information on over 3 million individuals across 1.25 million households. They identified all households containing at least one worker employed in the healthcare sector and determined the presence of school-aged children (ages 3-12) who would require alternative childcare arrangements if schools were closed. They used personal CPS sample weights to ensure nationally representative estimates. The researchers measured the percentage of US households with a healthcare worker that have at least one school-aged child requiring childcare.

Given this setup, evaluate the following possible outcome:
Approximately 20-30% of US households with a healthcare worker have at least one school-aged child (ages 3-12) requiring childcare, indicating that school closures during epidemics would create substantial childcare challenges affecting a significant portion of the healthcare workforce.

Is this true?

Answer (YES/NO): YES